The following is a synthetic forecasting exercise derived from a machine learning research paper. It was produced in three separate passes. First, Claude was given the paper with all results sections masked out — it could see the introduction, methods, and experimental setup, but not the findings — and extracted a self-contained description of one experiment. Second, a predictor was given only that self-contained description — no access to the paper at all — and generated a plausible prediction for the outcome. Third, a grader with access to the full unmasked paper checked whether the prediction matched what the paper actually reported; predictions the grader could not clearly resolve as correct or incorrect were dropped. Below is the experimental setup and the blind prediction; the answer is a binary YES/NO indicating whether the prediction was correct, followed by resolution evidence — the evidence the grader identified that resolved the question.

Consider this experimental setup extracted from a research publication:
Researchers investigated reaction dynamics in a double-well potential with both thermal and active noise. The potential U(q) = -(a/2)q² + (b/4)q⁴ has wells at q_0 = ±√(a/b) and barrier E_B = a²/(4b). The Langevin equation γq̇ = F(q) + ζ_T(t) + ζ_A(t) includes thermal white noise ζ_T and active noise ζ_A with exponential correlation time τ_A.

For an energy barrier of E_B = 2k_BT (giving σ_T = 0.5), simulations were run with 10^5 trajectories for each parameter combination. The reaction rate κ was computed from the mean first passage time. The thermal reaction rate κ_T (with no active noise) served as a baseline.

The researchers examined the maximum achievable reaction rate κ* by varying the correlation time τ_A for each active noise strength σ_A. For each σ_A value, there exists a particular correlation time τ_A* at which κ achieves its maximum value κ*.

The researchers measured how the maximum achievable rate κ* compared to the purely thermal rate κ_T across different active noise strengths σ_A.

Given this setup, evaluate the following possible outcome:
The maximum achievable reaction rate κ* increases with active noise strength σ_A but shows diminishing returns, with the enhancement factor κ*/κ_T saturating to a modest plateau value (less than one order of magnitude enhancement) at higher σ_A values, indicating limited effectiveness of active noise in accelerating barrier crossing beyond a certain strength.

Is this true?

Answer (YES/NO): NO